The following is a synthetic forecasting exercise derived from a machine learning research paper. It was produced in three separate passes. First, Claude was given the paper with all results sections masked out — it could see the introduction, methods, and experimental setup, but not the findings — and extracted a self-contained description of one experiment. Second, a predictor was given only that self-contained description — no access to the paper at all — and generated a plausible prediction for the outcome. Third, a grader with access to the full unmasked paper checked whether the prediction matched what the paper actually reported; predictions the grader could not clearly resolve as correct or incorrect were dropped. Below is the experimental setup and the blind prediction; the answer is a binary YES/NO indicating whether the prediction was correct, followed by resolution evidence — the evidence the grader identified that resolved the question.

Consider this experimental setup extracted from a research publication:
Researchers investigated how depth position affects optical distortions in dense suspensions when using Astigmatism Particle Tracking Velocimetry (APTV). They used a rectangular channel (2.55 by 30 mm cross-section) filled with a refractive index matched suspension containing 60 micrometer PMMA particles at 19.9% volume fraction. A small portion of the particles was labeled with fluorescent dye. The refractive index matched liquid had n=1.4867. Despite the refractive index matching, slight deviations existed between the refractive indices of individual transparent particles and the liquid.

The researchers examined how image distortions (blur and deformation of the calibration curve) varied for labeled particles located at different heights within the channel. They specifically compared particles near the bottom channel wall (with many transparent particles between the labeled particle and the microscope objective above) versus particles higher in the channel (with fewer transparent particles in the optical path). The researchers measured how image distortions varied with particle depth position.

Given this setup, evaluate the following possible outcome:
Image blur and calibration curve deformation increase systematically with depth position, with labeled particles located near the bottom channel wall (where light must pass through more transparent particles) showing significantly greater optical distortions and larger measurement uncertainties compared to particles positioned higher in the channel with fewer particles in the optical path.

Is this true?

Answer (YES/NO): YES